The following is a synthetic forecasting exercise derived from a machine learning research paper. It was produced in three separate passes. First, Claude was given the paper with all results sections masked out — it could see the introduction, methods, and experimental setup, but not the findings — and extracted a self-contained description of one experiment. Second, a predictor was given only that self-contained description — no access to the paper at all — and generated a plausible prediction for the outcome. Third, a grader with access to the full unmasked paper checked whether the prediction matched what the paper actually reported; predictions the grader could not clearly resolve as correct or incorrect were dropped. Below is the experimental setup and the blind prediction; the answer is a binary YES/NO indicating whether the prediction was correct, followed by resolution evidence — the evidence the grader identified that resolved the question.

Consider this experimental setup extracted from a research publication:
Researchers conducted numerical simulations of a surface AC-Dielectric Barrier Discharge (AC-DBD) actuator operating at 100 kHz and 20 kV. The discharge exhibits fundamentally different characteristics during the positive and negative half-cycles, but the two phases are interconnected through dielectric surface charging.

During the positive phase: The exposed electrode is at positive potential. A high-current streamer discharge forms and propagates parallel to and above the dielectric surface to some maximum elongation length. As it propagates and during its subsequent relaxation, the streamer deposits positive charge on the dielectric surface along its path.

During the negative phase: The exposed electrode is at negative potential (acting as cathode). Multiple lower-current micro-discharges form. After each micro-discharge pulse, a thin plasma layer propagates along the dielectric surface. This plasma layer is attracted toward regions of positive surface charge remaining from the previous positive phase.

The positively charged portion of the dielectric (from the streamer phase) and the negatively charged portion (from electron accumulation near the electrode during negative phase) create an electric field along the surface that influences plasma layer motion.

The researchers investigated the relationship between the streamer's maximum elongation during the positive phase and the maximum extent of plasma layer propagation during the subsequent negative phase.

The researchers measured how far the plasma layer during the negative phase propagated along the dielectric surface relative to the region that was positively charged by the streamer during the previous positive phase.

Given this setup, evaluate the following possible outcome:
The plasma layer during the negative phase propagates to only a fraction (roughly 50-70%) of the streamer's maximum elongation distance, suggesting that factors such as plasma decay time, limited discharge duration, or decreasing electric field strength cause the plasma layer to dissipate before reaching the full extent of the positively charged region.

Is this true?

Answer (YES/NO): NO